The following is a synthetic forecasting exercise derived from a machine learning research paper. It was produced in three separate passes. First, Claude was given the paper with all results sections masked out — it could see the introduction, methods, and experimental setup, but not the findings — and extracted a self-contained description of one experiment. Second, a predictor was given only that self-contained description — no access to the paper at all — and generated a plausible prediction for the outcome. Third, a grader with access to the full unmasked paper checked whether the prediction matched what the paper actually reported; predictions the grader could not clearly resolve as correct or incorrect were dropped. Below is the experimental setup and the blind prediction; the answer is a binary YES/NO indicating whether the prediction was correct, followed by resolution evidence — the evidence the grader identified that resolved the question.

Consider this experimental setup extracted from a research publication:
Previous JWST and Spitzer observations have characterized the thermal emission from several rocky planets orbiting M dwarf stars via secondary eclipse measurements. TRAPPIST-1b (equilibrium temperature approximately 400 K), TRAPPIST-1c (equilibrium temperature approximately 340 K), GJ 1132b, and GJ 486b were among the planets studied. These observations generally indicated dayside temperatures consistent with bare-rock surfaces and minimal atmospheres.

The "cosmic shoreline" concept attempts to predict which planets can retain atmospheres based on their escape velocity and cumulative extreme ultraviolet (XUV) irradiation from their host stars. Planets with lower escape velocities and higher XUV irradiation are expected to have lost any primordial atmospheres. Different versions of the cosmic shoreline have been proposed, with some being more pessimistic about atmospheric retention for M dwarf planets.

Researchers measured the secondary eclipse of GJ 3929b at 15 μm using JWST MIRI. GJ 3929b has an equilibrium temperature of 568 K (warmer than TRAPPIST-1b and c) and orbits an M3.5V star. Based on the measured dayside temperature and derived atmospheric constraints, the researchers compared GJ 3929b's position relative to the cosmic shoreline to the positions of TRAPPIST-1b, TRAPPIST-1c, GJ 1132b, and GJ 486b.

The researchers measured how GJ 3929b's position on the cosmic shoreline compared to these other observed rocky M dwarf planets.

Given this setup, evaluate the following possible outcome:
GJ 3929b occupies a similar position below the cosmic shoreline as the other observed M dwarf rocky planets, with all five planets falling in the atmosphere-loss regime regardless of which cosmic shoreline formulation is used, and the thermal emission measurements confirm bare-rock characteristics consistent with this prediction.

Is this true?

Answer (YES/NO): NO